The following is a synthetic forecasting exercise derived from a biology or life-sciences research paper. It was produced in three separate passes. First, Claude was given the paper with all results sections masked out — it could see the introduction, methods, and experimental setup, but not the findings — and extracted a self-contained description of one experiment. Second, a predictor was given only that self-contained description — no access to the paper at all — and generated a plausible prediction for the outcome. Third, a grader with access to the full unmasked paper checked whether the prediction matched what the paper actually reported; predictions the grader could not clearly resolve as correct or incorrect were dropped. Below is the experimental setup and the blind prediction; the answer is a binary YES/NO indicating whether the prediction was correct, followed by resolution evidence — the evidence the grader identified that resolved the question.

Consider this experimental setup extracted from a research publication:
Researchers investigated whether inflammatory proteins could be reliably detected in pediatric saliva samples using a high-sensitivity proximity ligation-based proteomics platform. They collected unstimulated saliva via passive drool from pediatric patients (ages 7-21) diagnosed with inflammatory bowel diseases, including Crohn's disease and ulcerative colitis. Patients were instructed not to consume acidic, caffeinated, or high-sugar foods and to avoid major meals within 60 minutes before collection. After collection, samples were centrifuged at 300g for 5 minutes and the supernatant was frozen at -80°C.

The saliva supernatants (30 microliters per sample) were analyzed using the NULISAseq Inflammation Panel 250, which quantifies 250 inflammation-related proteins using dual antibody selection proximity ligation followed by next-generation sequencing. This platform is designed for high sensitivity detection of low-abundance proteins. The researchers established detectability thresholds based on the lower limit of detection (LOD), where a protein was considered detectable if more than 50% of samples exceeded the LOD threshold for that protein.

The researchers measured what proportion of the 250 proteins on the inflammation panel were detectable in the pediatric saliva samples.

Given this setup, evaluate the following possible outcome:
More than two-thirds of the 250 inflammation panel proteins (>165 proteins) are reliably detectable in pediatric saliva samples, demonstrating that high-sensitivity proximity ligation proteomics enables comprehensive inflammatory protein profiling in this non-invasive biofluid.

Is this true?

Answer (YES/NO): YES